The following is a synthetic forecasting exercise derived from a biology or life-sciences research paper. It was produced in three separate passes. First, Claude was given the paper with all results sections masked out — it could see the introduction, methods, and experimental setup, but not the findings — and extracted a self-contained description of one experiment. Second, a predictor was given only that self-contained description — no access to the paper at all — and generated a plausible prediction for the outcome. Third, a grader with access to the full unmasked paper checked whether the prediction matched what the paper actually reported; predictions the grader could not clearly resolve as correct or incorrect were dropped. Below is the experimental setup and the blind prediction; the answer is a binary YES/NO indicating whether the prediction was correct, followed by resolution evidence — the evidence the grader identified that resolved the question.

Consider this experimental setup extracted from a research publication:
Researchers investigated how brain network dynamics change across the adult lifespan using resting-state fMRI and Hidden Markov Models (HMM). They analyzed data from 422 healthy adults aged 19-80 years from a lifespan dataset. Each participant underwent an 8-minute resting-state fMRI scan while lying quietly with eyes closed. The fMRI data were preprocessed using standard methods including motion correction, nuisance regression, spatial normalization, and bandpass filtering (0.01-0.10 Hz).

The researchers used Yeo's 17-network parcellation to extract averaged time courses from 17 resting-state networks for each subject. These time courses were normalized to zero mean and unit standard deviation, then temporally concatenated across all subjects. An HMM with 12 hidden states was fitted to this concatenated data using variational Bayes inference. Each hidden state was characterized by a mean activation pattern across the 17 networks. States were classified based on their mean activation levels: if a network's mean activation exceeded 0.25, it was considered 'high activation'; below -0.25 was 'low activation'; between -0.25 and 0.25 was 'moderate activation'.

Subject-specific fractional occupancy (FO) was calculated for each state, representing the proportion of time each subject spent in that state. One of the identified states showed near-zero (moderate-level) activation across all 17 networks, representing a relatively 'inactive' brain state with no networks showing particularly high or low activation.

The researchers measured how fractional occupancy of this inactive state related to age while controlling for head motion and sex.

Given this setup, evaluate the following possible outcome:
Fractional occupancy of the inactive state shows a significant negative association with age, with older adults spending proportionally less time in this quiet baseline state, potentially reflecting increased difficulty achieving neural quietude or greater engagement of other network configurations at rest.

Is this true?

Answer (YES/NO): NO